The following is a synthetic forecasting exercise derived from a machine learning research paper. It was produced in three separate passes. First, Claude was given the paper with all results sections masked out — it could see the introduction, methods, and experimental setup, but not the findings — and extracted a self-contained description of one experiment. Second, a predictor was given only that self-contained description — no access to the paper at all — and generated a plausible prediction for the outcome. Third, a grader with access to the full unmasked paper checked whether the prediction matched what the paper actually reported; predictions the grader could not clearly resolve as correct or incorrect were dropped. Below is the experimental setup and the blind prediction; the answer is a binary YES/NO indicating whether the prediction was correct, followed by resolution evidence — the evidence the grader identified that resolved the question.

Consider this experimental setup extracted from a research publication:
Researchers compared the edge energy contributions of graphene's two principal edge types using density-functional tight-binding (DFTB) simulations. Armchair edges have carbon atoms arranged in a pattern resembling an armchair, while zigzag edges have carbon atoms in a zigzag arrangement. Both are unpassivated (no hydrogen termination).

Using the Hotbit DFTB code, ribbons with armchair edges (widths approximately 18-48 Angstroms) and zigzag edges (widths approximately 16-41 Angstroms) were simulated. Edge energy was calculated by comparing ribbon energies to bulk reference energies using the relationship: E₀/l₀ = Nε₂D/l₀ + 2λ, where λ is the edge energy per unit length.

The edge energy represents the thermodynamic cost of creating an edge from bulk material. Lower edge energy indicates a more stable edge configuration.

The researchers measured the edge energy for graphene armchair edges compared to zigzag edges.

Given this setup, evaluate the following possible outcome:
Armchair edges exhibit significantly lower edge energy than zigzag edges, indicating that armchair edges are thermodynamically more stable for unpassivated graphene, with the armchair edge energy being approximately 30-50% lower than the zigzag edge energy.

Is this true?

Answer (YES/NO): NO